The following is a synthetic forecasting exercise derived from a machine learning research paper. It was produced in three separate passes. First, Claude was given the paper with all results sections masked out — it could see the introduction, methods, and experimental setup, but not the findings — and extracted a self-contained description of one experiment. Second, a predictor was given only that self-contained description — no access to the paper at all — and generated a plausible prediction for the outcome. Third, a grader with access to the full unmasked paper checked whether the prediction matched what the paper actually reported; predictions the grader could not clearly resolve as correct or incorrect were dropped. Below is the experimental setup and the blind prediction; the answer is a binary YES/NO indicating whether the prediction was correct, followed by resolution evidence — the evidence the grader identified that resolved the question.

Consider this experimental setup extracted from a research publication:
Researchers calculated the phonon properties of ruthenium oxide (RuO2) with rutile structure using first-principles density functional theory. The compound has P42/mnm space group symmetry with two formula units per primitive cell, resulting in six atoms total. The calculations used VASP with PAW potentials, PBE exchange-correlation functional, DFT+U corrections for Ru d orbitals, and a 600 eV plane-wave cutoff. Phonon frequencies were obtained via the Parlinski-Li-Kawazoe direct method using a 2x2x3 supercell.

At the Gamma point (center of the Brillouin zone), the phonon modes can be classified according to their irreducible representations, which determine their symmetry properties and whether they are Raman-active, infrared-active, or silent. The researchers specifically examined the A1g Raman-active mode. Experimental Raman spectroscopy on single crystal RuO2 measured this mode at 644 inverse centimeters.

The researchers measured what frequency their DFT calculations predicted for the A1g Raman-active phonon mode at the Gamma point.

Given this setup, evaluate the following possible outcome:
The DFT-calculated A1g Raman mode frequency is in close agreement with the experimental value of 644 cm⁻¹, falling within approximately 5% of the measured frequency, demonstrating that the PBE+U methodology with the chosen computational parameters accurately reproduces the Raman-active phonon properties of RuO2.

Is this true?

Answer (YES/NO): YES